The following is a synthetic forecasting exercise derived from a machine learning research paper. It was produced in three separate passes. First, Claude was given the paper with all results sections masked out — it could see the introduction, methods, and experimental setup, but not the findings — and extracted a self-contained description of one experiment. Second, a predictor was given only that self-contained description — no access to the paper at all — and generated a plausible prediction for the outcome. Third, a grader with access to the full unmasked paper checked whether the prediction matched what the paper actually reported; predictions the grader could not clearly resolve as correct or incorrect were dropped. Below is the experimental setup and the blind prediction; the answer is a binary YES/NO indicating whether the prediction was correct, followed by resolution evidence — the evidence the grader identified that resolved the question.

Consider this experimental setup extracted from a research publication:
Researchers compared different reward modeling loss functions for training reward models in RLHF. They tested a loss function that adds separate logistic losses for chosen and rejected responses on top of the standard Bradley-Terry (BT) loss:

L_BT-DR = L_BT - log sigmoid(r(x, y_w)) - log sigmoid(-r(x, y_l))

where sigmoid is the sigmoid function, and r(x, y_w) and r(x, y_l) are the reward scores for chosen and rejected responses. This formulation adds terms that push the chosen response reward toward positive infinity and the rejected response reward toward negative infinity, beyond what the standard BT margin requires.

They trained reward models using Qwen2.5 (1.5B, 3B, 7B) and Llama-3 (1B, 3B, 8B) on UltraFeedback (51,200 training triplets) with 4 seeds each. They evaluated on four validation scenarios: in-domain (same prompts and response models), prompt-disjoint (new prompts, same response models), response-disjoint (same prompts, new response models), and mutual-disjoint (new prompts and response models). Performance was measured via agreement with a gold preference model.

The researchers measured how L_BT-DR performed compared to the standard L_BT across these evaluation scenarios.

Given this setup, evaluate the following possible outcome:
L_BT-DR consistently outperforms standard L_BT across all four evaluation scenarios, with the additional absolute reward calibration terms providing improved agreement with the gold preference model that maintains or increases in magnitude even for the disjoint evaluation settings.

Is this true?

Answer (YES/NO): NO